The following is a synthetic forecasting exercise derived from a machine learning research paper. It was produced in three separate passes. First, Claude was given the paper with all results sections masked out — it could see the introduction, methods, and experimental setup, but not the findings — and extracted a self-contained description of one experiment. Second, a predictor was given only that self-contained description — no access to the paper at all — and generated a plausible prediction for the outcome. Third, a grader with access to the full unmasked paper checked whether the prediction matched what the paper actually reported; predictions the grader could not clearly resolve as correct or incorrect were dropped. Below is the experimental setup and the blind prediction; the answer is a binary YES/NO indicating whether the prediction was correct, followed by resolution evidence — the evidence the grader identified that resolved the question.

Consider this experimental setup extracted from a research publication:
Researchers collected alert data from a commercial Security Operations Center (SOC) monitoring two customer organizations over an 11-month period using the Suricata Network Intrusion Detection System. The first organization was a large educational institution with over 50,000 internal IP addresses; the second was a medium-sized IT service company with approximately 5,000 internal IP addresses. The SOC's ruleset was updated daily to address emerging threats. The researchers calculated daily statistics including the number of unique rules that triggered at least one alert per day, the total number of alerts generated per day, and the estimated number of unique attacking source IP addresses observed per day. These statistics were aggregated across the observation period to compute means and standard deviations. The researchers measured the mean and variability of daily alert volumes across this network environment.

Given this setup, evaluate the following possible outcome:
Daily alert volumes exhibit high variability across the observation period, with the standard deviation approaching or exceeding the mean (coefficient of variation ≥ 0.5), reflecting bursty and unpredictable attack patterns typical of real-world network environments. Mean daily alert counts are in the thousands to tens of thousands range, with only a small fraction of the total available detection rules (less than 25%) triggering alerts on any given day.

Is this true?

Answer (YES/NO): YES